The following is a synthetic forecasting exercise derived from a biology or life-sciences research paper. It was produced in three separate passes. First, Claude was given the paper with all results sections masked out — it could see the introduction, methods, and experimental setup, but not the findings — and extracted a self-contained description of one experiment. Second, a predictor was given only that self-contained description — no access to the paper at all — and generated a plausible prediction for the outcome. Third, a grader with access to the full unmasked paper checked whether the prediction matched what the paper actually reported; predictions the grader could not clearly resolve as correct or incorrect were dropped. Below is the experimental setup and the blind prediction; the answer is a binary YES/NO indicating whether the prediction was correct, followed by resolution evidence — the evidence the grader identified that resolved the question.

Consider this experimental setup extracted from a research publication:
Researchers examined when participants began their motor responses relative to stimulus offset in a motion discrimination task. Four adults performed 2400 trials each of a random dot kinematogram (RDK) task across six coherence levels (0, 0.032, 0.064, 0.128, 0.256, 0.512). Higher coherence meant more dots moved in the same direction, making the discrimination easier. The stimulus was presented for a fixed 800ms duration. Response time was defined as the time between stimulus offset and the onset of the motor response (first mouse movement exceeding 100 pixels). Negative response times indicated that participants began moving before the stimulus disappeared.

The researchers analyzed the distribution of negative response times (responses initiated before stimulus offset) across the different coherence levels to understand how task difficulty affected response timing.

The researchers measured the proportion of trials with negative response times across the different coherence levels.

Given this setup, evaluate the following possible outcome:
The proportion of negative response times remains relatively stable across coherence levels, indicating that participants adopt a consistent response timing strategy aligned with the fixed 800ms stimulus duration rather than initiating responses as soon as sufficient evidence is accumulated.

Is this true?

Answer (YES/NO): NO